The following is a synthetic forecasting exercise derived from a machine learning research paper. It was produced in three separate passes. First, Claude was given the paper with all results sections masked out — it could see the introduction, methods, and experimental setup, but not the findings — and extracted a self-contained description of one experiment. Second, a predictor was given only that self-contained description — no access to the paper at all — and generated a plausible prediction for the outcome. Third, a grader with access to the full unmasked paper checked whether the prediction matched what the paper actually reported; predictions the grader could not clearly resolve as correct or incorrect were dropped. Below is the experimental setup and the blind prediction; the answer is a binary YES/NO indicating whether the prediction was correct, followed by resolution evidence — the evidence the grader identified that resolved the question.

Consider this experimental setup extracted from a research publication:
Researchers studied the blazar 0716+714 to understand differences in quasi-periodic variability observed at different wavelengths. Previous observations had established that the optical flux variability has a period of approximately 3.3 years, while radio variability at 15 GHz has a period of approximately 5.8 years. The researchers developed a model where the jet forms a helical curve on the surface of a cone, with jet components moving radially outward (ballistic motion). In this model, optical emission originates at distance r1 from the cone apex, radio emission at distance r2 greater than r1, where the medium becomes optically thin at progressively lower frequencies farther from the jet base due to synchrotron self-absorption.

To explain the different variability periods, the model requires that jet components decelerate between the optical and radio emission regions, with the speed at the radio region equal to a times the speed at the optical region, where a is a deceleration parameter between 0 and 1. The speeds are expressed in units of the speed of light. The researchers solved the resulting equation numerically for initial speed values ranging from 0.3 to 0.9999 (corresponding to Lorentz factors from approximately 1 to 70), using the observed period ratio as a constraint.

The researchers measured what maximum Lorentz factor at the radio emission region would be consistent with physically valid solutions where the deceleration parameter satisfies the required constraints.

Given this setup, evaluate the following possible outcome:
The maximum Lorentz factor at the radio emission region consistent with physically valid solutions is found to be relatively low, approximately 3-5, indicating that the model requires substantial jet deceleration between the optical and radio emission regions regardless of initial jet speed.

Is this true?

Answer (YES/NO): YES